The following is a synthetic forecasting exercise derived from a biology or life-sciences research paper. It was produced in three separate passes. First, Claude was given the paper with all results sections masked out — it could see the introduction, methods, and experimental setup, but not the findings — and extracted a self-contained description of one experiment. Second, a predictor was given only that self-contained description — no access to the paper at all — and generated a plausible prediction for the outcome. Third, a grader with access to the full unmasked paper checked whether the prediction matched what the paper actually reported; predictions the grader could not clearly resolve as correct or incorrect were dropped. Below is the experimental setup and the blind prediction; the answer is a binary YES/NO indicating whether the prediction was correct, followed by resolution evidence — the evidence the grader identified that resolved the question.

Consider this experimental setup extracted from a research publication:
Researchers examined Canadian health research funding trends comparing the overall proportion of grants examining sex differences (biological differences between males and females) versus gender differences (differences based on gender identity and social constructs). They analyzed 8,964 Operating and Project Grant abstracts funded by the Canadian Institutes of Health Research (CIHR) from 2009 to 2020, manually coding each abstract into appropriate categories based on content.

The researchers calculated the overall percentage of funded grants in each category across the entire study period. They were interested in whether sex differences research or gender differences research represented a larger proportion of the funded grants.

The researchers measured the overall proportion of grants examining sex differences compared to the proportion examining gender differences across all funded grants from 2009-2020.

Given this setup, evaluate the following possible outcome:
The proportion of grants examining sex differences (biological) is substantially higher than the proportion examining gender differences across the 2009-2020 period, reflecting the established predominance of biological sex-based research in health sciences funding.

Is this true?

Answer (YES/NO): YES